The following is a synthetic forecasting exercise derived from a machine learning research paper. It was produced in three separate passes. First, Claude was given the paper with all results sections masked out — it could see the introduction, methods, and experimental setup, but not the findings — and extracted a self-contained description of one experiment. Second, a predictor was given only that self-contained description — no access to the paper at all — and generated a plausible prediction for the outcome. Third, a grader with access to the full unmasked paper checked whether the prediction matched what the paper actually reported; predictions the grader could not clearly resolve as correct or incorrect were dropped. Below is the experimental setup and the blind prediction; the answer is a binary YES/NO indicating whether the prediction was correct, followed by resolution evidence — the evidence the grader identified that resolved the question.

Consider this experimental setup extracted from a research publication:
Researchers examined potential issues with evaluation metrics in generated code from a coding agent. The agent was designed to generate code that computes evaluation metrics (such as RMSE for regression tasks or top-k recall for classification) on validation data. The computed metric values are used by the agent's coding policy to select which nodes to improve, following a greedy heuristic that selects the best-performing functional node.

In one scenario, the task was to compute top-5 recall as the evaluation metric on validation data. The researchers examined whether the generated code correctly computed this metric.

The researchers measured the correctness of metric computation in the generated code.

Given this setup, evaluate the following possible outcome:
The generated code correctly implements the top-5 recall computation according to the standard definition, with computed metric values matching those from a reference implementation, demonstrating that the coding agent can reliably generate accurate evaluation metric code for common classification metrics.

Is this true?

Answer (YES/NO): NO